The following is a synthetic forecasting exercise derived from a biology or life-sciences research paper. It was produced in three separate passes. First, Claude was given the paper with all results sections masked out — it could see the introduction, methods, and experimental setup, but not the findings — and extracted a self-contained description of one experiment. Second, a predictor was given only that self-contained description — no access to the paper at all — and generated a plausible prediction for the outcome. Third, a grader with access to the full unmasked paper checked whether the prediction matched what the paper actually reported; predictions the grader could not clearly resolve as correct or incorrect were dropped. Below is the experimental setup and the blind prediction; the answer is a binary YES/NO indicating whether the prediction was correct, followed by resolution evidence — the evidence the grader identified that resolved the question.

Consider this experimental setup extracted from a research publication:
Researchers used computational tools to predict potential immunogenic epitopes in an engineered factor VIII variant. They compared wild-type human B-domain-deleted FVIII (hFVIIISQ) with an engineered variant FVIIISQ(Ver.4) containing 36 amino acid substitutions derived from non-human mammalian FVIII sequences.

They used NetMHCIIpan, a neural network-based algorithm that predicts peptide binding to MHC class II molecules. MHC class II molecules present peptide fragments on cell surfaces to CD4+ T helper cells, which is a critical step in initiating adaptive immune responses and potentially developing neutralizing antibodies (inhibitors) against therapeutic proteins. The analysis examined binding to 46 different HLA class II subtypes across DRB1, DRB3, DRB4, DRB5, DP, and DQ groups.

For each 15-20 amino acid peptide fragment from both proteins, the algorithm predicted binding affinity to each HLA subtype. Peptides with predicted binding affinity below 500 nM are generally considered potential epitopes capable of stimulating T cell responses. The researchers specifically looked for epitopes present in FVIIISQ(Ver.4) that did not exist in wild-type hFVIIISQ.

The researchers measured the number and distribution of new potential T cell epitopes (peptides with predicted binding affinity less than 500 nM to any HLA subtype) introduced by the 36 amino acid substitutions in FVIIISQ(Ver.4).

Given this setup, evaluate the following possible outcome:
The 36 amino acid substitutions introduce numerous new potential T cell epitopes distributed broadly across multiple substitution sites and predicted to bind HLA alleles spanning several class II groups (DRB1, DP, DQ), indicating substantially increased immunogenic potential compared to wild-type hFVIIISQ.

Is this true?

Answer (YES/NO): NO